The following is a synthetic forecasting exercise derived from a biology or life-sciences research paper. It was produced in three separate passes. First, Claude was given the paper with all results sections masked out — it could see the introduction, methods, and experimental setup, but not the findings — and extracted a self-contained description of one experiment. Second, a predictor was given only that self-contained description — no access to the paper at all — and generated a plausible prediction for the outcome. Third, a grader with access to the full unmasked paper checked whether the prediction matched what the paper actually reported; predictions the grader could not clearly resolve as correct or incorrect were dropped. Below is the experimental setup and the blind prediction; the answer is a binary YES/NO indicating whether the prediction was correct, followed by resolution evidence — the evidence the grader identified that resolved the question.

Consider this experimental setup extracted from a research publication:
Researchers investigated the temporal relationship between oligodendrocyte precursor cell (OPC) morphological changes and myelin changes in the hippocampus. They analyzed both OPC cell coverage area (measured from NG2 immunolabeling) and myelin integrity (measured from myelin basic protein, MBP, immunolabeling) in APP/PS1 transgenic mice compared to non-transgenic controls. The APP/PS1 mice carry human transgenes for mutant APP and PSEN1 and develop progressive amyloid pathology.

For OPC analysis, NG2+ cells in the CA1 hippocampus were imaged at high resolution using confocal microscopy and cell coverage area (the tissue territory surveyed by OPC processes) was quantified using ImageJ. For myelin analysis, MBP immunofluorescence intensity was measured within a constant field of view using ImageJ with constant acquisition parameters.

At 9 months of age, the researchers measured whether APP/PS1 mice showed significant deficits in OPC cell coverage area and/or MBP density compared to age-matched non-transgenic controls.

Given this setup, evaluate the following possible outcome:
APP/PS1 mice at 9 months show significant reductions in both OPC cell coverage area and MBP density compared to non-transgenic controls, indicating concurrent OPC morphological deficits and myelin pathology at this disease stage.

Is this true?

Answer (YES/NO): NO